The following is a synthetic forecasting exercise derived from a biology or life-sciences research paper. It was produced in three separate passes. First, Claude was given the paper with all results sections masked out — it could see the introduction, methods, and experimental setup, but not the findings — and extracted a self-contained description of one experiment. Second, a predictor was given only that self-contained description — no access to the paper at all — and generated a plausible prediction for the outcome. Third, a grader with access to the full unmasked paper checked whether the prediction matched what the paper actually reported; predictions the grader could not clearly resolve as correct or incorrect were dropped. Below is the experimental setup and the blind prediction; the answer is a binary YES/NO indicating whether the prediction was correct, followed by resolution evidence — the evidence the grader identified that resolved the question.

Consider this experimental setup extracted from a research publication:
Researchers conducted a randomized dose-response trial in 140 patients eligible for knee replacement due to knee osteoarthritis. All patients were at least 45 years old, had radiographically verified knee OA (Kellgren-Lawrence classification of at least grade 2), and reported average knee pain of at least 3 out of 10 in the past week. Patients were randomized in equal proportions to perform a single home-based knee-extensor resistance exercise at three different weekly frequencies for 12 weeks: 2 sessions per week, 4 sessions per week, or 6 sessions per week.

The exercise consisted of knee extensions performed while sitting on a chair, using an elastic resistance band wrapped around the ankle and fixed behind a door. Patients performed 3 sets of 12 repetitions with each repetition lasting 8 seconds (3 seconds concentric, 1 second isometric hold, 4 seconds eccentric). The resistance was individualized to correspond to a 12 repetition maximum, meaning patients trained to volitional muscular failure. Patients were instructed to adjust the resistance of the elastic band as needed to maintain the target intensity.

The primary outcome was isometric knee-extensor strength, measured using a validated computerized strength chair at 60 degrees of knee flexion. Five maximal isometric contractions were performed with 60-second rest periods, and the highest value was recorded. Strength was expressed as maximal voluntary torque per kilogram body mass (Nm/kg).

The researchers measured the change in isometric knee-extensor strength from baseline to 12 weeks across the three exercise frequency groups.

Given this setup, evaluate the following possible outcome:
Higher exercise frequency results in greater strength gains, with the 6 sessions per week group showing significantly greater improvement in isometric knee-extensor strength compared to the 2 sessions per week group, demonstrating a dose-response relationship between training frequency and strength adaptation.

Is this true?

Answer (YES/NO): NO